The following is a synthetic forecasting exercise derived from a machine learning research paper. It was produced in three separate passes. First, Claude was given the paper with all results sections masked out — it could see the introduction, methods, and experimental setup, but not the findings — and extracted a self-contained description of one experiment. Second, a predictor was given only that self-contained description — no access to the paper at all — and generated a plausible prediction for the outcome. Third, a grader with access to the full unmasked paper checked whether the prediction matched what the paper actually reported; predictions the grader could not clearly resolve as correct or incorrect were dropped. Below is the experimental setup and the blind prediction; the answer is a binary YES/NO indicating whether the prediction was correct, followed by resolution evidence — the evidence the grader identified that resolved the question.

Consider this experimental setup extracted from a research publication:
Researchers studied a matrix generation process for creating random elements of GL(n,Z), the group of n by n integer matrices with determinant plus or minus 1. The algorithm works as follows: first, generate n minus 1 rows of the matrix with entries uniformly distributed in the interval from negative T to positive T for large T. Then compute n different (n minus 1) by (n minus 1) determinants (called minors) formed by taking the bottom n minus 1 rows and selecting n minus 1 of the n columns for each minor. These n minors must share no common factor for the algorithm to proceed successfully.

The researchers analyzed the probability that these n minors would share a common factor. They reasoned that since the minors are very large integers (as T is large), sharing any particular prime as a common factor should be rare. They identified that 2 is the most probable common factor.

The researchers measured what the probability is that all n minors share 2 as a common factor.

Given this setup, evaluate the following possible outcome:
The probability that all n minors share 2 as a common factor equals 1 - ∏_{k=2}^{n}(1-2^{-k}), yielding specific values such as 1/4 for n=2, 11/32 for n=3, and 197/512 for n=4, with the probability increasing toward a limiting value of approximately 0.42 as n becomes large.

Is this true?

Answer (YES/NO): NO